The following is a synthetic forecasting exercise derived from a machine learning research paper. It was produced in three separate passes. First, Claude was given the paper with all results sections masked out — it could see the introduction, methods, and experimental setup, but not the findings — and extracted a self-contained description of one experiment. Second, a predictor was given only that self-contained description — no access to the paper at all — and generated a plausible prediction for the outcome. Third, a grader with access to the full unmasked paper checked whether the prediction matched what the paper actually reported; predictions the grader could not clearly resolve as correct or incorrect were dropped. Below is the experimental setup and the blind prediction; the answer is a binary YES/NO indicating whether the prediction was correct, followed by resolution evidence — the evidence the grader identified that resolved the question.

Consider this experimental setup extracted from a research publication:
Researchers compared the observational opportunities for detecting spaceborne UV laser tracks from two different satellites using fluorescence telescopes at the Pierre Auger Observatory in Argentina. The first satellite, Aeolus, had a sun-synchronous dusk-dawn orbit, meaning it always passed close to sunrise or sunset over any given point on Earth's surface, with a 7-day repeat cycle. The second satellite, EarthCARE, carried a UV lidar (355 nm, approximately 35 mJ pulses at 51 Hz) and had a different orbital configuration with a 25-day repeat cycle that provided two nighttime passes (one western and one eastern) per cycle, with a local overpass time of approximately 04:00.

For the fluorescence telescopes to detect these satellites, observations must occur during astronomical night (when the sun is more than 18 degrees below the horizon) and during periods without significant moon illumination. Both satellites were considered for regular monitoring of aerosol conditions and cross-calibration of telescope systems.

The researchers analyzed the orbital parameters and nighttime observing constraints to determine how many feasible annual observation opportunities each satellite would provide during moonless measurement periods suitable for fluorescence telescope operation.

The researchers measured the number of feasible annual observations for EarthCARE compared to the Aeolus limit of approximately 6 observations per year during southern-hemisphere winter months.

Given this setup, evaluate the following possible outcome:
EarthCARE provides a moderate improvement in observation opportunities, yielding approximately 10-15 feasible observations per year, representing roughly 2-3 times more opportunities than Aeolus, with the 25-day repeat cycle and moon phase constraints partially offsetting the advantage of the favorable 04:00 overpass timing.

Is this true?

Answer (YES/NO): YES